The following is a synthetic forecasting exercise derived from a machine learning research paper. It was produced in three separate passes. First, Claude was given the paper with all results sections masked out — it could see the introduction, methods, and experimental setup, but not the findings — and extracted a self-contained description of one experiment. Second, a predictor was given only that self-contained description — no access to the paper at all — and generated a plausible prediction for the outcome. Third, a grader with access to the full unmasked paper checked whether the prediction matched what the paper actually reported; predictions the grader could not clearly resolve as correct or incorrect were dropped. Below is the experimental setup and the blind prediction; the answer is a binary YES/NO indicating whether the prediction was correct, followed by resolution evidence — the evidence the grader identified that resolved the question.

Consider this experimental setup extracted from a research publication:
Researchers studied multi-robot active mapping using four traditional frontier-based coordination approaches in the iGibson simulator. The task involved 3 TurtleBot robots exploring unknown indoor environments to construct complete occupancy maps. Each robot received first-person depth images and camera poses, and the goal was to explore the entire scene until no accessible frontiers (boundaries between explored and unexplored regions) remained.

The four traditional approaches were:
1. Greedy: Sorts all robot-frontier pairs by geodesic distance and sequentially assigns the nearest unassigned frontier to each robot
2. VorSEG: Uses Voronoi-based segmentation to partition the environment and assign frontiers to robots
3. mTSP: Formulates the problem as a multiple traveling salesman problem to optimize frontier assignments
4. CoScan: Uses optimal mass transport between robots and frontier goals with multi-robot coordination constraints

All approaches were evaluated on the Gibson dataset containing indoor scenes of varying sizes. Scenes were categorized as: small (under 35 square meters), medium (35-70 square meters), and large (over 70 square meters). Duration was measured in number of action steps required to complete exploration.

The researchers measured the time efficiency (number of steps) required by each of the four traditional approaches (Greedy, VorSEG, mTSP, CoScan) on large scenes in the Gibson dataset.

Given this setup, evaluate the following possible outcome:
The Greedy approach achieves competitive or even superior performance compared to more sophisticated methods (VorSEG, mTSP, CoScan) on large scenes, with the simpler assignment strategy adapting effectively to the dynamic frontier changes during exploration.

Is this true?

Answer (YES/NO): NO